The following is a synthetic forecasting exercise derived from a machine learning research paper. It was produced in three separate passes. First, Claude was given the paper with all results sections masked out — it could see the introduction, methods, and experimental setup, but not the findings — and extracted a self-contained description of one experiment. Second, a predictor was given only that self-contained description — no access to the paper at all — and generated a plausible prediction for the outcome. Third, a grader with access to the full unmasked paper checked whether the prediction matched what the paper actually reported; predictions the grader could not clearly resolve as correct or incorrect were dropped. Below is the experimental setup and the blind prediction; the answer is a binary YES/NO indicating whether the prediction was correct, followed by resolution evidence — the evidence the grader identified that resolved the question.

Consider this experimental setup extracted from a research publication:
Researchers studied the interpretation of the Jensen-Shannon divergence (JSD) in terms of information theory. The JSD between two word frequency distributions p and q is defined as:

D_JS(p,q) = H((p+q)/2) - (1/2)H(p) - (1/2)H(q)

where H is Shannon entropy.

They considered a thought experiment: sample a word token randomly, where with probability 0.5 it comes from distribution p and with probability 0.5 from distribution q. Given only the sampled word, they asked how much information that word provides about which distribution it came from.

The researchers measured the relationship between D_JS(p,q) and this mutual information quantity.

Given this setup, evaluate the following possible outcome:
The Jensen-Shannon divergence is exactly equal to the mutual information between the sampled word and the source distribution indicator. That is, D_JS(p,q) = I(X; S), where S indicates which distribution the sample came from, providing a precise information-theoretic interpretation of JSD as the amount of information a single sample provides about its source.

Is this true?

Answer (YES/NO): YES